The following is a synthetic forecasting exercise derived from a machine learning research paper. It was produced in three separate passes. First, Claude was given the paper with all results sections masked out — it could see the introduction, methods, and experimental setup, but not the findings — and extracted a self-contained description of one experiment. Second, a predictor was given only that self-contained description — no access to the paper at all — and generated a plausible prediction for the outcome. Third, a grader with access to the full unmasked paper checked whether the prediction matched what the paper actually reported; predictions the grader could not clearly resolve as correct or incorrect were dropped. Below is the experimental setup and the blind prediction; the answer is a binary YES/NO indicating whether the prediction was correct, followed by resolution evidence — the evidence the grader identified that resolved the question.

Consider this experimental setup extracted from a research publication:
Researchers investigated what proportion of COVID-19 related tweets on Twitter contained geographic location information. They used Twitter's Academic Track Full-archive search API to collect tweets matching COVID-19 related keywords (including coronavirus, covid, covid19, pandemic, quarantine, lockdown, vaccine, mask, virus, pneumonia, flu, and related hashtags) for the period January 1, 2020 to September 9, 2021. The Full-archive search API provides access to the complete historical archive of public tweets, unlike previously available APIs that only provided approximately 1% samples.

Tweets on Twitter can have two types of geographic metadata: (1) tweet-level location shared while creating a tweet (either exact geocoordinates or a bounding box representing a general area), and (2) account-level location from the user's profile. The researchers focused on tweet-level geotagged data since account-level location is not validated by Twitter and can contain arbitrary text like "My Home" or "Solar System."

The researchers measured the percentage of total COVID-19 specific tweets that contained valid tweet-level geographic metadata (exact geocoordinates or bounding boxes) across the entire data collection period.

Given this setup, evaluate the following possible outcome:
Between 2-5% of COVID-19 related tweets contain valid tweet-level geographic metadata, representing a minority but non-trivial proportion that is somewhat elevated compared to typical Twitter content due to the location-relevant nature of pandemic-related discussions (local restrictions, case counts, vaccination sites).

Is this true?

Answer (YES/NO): NO